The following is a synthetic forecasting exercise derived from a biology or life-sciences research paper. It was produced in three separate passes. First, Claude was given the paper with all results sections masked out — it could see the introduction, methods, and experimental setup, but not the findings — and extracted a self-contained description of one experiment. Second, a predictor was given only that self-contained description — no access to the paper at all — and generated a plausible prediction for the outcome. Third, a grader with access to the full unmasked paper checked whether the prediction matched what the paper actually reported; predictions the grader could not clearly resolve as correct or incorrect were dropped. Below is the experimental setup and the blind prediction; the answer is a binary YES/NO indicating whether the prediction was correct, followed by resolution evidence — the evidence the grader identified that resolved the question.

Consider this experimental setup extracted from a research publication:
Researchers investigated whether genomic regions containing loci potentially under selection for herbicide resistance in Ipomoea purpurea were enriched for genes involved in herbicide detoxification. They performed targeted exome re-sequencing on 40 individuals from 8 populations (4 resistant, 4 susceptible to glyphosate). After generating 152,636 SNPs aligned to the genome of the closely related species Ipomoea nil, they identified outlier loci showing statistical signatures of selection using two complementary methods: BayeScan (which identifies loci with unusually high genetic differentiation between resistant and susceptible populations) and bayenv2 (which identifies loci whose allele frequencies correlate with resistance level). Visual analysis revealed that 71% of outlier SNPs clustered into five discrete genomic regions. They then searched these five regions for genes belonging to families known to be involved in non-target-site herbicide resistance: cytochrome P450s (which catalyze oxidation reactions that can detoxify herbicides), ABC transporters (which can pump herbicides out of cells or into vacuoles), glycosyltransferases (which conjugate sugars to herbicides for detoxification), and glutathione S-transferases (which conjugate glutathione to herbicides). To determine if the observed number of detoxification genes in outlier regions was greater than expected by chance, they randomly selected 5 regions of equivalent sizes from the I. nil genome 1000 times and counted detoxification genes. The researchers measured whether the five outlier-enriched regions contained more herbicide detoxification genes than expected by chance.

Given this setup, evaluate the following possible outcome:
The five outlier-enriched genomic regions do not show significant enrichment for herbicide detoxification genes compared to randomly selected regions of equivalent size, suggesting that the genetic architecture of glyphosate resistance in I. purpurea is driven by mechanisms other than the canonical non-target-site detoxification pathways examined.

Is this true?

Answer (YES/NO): NO